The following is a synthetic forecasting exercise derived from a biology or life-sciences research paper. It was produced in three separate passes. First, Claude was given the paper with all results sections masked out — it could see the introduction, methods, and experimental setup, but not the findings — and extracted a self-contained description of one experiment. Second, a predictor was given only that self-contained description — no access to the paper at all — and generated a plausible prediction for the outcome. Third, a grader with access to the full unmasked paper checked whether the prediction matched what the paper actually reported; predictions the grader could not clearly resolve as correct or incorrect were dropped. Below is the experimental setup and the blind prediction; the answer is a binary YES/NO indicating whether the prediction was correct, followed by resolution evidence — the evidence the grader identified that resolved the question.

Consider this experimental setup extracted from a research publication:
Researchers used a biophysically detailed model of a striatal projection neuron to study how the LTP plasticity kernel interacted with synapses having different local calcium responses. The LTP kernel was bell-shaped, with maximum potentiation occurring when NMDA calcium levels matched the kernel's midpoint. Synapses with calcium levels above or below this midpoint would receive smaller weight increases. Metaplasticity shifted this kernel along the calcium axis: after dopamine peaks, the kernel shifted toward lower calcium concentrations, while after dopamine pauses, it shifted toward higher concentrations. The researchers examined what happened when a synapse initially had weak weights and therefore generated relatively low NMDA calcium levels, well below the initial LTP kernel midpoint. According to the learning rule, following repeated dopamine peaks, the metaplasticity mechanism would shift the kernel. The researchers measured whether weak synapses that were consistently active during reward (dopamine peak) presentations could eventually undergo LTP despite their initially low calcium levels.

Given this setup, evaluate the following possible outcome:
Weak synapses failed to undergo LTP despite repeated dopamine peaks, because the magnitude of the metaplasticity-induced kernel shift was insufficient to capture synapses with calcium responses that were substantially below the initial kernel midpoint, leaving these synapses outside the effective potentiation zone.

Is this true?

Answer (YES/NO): NO